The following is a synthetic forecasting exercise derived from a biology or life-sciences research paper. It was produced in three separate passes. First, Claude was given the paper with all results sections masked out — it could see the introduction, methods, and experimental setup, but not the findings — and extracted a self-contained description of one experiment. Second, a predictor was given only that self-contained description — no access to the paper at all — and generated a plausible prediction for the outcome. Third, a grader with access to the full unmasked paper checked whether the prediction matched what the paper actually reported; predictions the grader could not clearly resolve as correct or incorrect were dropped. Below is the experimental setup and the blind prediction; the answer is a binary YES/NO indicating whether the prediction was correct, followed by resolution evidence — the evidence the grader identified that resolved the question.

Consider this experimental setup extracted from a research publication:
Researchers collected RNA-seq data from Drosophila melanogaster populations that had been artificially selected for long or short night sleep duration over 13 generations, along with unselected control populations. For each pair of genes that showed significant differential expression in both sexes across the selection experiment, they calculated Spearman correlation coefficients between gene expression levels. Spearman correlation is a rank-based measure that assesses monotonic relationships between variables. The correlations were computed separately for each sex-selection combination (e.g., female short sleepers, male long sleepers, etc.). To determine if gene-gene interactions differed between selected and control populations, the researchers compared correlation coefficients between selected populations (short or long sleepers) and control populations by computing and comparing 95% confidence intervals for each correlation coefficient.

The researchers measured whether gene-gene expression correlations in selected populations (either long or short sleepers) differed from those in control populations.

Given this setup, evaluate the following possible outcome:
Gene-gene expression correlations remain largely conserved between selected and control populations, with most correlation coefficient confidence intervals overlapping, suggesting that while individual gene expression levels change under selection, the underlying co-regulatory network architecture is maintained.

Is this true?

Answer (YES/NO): NO